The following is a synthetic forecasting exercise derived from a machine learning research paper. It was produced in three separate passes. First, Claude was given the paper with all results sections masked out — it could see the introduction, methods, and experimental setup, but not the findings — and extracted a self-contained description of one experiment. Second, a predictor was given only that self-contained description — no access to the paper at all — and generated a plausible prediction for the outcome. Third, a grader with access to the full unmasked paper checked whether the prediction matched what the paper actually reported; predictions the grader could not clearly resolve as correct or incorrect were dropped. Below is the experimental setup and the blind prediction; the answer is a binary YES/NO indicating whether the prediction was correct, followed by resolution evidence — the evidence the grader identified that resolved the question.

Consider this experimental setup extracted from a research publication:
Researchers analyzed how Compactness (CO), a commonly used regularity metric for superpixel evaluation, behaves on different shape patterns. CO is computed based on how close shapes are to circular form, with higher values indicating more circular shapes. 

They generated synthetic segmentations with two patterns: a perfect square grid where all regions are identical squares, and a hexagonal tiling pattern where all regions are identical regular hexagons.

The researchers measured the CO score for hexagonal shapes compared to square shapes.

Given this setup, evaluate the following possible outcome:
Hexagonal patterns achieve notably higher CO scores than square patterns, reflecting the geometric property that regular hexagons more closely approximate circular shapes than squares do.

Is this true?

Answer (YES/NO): YES